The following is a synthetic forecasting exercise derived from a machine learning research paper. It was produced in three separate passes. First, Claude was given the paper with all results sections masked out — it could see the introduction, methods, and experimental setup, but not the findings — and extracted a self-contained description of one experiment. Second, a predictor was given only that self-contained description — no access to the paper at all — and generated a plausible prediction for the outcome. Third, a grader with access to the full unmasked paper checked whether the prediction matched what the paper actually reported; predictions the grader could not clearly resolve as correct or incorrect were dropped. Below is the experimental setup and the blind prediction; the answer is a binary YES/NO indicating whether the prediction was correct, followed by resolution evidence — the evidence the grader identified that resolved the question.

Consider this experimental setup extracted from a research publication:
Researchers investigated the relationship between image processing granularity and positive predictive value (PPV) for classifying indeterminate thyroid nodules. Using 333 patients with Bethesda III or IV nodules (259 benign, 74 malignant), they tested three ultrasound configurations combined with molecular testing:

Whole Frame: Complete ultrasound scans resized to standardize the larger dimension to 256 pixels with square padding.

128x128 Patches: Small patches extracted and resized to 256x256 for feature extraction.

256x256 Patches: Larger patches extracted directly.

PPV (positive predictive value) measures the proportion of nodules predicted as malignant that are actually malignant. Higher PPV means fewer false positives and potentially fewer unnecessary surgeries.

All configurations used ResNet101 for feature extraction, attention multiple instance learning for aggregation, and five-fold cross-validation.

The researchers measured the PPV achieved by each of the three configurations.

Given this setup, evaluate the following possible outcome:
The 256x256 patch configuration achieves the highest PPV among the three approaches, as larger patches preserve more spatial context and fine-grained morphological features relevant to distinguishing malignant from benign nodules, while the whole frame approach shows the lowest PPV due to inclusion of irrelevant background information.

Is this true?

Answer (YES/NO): NO